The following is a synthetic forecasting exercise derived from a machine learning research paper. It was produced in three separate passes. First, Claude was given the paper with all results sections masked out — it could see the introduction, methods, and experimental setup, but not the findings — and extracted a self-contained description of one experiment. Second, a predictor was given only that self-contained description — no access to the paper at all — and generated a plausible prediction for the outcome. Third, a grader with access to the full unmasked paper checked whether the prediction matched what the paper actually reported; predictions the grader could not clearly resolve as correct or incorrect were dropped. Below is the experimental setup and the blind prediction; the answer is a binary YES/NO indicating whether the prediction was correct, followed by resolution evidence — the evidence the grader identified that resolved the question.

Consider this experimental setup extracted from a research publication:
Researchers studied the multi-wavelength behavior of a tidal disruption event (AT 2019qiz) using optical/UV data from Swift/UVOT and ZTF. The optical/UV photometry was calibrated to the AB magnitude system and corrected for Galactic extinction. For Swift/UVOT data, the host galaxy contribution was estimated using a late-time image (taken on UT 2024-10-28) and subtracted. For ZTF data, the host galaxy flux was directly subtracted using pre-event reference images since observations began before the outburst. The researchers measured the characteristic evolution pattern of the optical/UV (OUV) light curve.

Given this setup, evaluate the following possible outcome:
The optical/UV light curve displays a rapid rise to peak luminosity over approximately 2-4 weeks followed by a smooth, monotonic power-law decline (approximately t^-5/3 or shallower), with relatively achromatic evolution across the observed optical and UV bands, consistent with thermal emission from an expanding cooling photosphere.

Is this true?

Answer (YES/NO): NO